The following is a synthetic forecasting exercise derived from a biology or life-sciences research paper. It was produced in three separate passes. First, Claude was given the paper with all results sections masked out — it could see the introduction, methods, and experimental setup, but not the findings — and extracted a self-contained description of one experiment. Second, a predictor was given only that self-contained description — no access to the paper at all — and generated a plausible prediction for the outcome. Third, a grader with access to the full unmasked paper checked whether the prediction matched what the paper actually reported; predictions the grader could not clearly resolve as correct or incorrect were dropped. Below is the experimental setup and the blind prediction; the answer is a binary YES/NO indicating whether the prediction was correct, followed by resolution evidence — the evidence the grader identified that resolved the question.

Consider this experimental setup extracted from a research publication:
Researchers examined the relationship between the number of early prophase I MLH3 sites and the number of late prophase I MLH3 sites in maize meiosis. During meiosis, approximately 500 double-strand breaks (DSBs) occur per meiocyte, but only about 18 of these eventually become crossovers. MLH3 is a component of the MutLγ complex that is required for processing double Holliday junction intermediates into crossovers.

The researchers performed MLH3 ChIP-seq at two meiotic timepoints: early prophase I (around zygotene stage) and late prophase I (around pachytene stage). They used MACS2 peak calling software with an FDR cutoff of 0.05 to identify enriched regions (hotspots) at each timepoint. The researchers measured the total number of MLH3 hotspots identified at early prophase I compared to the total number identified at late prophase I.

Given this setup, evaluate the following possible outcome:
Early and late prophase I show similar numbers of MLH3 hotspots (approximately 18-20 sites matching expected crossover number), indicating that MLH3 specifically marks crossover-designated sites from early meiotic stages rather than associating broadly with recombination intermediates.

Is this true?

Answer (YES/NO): NO